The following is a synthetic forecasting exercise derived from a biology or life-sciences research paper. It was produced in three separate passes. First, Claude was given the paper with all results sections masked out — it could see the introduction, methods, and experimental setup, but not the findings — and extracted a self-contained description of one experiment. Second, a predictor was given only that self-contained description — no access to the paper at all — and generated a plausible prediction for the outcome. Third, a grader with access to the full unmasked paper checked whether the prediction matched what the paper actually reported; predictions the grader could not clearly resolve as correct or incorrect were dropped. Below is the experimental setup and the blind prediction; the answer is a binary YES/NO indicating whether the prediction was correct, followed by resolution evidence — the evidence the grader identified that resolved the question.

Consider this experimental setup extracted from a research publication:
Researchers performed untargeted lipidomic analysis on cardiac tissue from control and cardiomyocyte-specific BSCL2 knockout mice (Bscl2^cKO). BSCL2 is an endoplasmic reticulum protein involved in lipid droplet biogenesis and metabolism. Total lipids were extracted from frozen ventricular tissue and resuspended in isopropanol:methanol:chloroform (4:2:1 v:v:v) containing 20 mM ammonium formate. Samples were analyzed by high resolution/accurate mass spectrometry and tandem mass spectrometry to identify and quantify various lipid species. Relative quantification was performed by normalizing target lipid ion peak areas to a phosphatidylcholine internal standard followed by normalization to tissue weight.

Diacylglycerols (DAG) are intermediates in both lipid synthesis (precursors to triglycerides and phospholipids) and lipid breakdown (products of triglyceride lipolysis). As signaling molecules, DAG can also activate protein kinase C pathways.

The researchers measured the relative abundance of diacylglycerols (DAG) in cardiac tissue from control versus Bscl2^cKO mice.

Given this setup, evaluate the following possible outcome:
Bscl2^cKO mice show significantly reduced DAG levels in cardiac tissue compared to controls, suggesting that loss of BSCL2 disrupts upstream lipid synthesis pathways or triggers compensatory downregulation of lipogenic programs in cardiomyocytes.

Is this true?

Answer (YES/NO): YES